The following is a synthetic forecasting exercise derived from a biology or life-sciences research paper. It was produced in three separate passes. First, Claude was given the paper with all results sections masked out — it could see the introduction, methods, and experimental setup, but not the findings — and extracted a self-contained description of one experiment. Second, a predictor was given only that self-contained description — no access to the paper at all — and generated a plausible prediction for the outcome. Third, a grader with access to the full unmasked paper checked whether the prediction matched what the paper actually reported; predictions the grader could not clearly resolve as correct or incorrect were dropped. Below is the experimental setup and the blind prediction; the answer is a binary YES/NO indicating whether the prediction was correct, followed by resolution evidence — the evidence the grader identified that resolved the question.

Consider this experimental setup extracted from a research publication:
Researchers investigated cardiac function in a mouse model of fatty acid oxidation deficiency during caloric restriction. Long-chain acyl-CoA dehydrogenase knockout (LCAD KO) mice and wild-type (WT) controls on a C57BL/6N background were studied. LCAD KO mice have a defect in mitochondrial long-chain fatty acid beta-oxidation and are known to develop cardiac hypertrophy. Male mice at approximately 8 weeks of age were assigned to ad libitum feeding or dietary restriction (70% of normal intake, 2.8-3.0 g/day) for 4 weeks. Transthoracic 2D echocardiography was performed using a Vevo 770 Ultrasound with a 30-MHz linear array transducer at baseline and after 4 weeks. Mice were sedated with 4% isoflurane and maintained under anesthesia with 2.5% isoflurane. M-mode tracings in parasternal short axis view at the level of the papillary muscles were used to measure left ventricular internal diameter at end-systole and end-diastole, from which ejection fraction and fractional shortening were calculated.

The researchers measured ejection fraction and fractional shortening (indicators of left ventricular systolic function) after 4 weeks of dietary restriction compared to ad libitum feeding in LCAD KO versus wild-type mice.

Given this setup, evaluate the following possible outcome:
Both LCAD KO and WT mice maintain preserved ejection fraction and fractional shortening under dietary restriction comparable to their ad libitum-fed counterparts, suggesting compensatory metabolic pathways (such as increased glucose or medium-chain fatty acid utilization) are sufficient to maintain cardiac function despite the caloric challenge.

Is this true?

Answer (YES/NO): NO